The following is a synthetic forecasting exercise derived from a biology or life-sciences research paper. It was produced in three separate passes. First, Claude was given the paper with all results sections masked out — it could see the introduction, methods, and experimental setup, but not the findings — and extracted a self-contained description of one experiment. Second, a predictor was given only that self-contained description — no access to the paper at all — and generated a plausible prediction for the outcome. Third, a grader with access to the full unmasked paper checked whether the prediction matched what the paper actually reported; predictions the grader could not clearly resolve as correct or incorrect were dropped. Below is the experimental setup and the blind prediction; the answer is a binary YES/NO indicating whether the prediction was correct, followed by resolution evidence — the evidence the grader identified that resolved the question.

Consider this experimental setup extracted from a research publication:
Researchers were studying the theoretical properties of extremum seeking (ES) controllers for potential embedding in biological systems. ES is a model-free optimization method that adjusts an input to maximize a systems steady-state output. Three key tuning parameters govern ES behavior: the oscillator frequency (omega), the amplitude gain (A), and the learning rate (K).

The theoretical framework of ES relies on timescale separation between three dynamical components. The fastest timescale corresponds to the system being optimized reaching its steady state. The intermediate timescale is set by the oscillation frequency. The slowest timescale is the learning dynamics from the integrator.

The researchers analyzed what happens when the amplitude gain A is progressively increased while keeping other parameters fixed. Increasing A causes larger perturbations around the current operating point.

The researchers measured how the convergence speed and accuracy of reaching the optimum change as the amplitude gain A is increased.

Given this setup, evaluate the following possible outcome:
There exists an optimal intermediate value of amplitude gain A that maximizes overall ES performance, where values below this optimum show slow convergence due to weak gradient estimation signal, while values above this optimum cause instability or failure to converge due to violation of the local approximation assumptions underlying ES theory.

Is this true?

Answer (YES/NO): NO